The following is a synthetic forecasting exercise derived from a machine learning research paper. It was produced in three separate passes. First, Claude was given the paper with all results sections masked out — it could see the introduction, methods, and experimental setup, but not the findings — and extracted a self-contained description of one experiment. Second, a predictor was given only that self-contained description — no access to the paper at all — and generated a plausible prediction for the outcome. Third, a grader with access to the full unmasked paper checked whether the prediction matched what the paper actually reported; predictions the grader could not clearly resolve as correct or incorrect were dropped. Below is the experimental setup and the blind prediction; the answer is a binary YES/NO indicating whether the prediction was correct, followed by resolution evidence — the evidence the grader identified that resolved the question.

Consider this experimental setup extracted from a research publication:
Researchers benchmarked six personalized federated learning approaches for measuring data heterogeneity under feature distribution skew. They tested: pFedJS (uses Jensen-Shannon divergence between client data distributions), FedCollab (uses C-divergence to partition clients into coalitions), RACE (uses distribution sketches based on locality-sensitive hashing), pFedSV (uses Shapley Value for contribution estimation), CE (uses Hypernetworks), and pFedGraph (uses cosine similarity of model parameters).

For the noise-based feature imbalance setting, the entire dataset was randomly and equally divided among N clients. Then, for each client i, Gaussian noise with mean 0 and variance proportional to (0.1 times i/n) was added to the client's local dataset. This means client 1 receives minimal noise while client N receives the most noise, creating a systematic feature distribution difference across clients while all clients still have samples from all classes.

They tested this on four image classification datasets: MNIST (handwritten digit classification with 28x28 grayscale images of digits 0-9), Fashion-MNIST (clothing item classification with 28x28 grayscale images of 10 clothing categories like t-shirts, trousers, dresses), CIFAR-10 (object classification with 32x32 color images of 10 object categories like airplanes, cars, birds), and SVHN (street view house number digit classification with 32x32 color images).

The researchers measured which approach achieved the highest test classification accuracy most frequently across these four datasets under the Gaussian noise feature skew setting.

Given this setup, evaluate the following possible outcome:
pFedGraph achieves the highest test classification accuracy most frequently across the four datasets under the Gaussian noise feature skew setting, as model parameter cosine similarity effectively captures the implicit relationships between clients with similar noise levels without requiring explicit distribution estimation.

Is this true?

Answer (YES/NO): NO